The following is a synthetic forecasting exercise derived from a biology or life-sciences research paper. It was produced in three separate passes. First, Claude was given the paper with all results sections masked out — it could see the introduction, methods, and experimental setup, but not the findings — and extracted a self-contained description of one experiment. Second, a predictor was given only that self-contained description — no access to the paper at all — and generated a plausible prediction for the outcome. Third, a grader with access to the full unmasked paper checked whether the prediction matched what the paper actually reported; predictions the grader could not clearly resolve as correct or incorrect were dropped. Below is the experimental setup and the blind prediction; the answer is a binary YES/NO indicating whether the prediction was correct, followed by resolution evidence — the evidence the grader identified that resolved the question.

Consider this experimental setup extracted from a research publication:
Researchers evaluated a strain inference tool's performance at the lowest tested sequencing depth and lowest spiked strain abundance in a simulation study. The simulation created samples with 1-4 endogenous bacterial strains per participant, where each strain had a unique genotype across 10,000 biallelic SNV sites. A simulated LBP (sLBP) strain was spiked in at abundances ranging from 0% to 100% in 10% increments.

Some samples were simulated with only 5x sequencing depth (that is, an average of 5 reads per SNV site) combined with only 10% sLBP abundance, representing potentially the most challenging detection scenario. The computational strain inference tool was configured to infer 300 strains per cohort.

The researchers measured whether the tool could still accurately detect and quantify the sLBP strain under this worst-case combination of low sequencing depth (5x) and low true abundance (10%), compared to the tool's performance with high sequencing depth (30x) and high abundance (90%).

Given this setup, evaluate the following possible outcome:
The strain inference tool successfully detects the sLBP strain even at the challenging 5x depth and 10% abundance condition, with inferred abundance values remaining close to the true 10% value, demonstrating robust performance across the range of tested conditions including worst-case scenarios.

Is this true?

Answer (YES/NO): YES